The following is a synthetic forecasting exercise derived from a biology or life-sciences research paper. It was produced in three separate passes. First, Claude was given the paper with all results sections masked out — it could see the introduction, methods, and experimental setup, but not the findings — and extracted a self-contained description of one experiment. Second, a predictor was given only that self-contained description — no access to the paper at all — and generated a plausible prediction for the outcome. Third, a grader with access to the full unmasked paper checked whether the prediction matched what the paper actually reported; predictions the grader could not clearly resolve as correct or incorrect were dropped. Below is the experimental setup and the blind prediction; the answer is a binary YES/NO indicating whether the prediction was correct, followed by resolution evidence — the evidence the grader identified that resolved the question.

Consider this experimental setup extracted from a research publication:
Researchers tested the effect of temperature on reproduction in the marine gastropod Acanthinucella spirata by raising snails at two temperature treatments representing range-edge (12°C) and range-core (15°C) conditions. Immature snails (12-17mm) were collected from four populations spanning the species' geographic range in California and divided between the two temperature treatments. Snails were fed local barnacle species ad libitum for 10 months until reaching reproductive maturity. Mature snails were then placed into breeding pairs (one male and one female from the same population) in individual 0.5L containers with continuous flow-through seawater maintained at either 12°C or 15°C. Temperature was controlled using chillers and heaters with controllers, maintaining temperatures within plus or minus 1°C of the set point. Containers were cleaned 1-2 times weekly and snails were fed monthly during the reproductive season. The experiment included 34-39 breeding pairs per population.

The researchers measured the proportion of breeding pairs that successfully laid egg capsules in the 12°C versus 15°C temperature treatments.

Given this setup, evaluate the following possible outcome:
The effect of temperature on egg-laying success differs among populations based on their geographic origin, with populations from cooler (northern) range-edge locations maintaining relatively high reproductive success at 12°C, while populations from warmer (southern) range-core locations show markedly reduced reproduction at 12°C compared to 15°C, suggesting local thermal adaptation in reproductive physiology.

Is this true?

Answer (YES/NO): NO